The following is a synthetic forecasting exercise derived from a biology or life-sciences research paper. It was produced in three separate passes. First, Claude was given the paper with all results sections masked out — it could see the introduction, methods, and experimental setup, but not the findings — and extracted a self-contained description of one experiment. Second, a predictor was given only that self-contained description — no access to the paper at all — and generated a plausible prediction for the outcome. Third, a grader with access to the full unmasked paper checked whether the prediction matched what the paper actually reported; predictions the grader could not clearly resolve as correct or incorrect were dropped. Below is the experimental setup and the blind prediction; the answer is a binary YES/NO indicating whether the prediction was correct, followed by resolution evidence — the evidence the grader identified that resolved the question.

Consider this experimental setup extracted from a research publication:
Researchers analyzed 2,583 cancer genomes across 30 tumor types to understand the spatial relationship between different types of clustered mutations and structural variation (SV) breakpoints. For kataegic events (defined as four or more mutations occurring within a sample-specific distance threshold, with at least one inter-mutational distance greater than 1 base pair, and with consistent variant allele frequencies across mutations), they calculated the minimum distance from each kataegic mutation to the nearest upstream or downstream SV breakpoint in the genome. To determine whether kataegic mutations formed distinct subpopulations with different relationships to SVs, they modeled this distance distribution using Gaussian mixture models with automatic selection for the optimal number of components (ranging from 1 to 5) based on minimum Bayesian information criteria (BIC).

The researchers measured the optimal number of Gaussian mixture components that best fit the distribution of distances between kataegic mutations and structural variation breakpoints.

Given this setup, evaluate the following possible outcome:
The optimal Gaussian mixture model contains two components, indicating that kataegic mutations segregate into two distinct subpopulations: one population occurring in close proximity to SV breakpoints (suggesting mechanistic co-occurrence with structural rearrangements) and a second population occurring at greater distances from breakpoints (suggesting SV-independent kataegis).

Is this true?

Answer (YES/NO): NO